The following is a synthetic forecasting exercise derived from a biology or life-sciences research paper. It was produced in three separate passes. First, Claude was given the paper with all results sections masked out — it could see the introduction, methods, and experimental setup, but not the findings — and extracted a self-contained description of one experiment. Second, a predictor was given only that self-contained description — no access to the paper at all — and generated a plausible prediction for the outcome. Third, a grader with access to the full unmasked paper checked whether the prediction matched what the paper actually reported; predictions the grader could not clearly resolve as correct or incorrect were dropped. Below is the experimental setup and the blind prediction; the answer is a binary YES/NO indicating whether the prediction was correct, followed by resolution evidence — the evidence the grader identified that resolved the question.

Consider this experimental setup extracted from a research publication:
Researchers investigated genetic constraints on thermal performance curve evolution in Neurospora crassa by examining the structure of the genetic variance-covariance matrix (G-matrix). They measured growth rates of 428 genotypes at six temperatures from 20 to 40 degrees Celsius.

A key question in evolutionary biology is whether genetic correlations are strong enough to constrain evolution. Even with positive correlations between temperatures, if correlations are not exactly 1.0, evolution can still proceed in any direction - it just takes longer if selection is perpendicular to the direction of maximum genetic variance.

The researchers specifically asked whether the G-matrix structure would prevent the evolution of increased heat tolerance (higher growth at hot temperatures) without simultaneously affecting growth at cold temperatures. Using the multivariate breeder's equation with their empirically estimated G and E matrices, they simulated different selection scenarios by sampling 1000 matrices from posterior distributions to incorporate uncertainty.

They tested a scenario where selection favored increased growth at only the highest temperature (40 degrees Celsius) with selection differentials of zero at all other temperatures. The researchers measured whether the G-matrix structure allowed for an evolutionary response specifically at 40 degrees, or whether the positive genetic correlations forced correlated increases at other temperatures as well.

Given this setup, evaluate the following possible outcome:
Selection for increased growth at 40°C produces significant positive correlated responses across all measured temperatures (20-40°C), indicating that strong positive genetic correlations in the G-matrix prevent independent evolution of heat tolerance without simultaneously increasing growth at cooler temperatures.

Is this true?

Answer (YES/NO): NO